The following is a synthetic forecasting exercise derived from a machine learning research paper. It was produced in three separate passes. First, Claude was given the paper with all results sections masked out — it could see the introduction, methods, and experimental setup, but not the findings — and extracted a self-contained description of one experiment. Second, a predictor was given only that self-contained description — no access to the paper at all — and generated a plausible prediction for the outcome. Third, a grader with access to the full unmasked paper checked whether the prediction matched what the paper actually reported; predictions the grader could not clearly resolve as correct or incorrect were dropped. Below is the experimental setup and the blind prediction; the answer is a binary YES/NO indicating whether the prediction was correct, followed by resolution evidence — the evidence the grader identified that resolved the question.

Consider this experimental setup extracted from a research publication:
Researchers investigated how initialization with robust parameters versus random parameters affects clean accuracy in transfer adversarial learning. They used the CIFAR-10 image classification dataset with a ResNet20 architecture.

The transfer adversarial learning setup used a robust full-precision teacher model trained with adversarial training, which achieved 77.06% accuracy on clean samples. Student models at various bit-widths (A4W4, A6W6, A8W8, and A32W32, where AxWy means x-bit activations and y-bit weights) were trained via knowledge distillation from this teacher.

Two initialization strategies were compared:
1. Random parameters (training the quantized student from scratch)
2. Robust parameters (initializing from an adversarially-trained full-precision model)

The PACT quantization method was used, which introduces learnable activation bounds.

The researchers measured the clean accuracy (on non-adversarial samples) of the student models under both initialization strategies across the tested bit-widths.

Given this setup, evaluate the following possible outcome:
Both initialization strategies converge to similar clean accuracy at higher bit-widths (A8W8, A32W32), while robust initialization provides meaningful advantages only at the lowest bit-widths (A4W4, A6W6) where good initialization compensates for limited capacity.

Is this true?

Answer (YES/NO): NO